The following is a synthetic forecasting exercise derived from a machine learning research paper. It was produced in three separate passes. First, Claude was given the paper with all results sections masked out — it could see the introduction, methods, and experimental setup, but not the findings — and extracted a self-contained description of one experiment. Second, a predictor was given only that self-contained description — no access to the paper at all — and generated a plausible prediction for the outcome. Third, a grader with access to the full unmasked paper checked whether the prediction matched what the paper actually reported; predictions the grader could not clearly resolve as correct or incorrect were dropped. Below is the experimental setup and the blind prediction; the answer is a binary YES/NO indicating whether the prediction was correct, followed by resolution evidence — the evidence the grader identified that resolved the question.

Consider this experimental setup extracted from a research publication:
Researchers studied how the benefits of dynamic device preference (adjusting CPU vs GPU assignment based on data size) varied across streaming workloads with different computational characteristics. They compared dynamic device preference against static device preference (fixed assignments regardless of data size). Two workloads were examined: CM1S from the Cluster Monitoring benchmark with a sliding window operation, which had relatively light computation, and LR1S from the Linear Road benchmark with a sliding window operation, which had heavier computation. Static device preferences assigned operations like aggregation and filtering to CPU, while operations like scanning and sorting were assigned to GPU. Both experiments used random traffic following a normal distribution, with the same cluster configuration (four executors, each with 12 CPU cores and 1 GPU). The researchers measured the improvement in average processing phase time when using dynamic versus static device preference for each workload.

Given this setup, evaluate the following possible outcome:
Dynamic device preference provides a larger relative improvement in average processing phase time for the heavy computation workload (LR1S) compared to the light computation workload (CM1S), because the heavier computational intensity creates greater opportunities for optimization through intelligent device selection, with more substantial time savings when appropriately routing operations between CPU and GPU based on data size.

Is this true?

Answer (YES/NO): NO